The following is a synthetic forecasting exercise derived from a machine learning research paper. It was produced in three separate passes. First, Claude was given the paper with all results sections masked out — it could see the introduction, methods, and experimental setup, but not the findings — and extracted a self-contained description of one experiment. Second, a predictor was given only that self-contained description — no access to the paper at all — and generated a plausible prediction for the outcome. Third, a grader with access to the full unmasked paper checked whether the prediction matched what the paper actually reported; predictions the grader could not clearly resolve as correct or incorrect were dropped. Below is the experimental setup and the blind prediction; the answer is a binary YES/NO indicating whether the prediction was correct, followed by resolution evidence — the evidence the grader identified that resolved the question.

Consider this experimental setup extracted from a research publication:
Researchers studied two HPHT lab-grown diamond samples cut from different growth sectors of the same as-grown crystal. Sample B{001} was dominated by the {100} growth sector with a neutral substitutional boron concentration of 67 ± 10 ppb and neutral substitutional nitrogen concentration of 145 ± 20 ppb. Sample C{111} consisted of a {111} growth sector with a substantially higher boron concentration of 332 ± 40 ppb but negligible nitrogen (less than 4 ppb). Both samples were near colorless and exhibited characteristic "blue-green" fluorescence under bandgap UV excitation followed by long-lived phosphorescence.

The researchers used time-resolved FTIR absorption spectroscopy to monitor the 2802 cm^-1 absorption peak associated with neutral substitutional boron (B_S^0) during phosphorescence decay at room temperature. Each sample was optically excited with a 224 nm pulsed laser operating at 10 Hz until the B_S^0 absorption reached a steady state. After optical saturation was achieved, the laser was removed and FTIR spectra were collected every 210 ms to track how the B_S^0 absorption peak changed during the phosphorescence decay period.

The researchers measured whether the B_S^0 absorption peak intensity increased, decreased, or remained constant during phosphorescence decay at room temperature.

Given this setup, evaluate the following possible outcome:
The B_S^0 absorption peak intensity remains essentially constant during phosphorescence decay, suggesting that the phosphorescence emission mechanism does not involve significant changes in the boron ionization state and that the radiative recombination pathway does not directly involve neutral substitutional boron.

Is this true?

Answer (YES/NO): NO